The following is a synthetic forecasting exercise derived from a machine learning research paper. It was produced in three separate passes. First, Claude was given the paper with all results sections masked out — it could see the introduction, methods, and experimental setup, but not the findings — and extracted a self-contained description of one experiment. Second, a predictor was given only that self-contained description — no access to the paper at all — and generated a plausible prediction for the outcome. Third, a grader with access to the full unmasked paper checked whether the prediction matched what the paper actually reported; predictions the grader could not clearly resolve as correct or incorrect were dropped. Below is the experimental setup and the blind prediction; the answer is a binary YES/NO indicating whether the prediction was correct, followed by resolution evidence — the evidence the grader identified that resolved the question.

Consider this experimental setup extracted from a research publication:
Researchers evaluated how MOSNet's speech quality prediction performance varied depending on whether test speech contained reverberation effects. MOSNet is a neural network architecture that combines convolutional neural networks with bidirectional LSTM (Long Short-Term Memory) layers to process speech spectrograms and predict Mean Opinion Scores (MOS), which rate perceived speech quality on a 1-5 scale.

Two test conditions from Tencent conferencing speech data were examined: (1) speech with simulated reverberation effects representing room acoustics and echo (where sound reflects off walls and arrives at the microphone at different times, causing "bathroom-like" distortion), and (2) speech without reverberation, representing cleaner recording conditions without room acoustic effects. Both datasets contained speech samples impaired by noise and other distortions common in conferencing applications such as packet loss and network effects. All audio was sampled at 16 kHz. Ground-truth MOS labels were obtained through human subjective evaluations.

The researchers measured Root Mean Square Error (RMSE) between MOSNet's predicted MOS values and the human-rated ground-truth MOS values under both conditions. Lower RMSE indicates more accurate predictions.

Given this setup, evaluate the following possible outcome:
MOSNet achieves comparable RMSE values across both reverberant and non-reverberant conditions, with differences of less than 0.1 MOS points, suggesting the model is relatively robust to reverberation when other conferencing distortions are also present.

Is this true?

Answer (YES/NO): YES